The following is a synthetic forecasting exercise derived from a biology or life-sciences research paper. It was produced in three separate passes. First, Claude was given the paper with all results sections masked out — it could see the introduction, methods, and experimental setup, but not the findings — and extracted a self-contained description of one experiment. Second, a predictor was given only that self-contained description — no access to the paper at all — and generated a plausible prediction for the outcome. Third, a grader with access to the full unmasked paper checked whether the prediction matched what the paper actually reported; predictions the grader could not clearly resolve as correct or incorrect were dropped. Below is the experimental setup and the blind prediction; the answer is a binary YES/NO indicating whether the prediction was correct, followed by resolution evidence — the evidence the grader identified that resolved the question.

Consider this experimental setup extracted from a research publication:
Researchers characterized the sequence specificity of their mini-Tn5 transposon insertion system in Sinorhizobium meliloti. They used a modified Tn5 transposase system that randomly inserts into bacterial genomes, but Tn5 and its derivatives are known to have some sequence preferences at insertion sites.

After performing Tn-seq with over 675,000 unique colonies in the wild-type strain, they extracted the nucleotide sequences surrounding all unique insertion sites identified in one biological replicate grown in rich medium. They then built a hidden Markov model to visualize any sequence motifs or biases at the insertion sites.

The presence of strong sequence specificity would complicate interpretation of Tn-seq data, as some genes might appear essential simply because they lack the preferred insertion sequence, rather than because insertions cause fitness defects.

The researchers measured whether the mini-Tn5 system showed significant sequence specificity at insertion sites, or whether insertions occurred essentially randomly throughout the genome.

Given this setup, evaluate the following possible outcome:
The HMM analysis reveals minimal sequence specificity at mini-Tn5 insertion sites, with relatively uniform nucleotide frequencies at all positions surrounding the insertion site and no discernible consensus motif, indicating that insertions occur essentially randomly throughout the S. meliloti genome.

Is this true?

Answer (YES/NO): NO